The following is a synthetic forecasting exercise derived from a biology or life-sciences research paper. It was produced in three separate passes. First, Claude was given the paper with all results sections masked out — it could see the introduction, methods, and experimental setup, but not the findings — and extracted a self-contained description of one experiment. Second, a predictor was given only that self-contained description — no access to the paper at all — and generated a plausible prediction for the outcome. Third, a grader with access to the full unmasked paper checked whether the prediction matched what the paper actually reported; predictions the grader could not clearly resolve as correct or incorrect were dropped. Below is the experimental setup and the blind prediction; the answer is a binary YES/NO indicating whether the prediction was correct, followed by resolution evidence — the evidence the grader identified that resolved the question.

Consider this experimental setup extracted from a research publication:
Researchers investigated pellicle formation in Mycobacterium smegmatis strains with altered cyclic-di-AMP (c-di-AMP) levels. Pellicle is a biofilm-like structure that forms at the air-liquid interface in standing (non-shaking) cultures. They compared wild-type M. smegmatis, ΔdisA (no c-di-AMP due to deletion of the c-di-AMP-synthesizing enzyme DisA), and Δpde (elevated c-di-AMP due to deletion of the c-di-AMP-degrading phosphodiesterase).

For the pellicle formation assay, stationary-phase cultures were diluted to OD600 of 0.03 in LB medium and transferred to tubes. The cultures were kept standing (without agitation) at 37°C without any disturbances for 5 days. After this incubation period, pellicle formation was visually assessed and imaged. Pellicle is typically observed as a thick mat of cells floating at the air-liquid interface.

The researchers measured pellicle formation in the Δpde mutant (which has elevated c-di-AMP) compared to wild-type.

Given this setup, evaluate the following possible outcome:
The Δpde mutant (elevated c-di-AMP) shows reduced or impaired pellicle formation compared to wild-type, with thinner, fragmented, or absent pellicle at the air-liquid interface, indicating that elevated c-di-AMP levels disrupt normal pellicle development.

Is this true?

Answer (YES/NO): YES